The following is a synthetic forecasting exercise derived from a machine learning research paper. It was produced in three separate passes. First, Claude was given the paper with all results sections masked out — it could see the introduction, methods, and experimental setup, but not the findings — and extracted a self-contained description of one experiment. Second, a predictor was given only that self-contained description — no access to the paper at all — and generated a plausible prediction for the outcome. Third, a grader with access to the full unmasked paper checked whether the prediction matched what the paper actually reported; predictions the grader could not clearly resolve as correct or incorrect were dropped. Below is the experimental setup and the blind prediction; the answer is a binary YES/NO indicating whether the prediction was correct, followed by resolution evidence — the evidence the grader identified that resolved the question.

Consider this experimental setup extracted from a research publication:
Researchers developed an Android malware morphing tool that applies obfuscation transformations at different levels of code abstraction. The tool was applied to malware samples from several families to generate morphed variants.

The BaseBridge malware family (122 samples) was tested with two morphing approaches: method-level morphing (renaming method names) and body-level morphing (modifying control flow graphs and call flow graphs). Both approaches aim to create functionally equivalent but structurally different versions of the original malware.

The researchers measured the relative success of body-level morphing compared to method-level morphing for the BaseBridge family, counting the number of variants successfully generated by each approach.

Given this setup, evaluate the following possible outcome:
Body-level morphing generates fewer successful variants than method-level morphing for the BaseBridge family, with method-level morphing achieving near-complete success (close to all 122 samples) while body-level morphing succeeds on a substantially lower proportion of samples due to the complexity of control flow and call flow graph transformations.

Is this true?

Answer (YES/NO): YES